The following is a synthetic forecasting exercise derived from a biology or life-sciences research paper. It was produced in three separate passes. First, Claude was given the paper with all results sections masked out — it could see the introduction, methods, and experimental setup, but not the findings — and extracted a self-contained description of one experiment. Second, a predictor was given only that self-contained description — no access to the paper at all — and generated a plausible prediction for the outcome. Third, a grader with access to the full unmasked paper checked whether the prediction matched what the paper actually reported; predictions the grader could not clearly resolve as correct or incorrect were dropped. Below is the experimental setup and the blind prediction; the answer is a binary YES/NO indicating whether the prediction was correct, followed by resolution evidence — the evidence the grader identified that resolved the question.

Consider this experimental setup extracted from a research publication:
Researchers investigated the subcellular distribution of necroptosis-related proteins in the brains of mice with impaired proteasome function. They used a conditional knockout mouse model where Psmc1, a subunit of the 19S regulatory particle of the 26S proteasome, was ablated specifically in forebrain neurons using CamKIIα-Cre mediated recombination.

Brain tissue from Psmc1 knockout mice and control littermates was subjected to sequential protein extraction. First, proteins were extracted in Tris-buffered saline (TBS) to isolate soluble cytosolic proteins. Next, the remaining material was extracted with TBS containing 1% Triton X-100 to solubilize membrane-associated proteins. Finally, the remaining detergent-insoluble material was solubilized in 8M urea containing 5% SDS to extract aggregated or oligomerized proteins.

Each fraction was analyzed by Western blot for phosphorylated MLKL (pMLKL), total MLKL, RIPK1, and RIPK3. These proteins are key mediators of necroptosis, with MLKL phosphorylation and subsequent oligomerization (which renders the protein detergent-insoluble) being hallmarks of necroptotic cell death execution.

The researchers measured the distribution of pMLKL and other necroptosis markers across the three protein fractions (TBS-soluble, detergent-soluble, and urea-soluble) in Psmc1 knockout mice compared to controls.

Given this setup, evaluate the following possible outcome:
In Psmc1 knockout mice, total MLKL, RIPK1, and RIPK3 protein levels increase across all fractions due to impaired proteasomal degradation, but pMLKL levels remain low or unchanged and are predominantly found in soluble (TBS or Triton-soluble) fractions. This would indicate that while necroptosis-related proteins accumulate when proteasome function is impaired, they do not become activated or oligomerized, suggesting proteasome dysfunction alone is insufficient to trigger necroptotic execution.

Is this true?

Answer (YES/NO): NO